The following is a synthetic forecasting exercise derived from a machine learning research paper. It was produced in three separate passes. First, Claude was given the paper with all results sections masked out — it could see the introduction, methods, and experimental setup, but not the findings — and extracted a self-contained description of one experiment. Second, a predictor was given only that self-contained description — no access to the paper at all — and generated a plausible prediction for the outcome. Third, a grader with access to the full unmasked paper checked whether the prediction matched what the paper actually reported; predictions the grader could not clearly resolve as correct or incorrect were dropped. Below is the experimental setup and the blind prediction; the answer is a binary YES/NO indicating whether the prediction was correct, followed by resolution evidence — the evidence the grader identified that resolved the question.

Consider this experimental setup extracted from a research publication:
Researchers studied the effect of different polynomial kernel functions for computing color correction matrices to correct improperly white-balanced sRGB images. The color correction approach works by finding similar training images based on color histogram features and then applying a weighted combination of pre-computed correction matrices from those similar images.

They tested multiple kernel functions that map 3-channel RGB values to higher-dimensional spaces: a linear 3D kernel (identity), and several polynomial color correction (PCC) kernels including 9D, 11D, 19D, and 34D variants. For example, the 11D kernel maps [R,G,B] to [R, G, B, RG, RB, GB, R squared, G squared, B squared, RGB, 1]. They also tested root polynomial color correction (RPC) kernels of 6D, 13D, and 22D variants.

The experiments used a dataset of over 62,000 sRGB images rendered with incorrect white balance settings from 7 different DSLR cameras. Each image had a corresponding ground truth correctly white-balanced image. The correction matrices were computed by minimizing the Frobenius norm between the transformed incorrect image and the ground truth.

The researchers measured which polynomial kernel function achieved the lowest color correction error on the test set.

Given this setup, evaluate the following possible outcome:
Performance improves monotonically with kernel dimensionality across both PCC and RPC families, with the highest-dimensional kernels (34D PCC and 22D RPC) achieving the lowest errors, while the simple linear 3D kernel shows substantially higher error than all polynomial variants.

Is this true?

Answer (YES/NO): NO